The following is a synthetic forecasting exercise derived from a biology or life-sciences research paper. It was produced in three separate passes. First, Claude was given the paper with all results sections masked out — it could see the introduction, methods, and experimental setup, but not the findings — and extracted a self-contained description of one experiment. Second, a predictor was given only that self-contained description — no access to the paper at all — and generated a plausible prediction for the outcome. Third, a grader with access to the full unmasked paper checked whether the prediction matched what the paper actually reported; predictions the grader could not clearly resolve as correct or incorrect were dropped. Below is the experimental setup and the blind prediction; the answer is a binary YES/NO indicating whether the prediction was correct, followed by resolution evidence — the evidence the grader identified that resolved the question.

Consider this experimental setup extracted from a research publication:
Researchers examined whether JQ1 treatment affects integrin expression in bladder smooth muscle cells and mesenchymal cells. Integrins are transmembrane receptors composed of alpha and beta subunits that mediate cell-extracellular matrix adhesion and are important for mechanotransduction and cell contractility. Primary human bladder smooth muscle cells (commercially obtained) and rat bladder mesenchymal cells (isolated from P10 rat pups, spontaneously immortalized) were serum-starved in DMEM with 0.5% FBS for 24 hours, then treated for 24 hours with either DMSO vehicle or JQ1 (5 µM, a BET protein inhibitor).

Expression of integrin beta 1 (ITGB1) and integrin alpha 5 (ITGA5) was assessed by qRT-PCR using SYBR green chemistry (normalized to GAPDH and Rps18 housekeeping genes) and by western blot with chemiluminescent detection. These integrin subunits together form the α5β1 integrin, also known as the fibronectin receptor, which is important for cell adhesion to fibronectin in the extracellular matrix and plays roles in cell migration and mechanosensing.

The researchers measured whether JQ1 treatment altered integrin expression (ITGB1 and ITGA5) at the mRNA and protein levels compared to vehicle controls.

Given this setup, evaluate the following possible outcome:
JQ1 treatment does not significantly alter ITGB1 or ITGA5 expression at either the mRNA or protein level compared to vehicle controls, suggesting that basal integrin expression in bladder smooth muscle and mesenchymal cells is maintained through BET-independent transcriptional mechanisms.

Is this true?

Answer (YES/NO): NO